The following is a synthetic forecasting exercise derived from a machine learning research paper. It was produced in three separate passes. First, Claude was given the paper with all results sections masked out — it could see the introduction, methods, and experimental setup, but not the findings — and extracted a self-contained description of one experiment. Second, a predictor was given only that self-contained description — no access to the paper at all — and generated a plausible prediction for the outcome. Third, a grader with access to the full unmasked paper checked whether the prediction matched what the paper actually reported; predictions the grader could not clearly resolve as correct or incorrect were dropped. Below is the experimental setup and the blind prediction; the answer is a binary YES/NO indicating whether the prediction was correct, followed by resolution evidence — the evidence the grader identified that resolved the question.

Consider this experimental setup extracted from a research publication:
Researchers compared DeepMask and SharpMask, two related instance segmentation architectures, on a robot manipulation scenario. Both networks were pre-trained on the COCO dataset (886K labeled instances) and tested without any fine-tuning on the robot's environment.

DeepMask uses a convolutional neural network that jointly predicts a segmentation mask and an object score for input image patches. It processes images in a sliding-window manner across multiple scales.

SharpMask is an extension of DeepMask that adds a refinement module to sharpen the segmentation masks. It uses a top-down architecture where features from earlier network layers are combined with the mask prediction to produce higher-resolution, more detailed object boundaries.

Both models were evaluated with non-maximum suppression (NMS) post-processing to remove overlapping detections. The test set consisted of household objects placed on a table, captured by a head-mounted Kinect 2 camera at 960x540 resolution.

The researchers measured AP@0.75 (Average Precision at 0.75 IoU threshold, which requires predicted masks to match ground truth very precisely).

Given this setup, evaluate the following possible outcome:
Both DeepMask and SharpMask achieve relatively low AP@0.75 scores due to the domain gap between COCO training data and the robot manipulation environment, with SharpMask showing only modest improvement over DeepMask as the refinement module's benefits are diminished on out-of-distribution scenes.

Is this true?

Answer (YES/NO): NO